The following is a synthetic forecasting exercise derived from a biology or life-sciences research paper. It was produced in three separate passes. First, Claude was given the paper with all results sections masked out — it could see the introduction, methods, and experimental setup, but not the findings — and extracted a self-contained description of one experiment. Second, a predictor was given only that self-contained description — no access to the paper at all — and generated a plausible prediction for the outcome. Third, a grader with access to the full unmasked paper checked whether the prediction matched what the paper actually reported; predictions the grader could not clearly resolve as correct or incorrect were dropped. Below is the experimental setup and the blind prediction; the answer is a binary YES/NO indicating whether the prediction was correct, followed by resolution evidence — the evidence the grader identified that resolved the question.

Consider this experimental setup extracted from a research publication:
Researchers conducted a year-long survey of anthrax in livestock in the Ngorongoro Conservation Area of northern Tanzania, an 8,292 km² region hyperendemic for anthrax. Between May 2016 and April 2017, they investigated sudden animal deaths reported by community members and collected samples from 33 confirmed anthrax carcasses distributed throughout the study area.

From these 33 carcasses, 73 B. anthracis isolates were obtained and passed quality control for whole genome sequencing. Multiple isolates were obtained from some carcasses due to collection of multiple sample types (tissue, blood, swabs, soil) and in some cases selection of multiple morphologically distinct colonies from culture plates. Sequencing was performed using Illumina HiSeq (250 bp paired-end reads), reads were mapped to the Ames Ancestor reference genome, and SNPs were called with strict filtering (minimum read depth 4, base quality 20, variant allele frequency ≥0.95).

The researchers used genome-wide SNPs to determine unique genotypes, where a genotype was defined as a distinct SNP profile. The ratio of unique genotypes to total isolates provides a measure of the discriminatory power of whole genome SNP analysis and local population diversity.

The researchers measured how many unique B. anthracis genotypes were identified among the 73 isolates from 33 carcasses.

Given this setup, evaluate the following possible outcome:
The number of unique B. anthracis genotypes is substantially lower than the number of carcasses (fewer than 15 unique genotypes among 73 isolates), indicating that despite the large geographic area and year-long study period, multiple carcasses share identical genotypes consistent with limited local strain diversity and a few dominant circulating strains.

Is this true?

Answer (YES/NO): NO